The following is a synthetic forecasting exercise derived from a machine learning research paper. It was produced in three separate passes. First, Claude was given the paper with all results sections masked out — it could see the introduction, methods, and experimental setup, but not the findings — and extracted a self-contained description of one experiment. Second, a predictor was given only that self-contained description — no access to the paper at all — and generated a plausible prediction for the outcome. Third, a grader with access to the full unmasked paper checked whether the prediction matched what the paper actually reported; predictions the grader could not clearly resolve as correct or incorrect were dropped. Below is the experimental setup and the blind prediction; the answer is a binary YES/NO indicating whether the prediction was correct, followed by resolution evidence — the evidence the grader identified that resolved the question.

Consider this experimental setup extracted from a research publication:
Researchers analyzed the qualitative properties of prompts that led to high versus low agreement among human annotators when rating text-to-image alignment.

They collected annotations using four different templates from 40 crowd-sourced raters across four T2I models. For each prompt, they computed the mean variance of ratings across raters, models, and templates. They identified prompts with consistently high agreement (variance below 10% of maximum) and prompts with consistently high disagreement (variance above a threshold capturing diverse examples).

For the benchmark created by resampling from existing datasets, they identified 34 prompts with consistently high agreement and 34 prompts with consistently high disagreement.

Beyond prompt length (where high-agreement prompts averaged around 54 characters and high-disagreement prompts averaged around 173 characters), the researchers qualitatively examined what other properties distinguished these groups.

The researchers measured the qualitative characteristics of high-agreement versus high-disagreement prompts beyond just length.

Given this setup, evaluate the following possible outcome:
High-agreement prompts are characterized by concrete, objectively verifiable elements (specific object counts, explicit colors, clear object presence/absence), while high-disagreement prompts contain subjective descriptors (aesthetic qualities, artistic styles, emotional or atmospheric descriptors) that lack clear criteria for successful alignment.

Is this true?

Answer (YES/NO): NO